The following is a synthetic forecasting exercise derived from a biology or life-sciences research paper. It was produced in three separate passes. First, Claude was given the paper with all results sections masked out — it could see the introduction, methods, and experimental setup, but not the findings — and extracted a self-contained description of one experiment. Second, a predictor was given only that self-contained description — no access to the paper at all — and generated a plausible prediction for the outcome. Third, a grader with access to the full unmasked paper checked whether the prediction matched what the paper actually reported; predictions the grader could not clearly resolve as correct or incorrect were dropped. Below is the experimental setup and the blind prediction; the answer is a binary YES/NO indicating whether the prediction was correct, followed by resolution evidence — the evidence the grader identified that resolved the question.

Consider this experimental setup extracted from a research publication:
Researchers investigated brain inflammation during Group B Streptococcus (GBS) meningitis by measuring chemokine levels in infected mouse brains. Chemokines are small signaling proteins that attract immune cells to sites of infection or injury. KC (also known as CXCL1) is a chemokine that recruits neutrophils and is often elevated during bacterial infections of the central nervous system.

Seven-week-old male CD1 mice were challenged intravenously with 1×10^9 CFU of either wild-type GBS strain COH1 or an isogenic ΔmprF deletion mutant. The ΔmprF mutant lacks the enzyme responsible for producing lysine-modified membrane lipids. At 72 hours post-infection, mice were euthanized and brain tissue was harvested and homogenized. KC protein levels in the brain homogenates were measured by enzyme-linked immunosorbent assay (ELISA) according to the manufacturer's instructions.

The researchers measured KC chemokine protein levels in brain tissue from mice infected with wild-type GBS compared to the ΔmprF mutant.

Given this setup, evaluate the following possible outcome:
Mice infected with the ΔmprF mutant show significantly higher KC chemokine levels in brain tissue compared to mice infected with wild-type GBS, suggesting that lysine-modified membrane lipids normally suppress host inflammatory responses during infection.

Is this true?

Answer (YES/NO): NO